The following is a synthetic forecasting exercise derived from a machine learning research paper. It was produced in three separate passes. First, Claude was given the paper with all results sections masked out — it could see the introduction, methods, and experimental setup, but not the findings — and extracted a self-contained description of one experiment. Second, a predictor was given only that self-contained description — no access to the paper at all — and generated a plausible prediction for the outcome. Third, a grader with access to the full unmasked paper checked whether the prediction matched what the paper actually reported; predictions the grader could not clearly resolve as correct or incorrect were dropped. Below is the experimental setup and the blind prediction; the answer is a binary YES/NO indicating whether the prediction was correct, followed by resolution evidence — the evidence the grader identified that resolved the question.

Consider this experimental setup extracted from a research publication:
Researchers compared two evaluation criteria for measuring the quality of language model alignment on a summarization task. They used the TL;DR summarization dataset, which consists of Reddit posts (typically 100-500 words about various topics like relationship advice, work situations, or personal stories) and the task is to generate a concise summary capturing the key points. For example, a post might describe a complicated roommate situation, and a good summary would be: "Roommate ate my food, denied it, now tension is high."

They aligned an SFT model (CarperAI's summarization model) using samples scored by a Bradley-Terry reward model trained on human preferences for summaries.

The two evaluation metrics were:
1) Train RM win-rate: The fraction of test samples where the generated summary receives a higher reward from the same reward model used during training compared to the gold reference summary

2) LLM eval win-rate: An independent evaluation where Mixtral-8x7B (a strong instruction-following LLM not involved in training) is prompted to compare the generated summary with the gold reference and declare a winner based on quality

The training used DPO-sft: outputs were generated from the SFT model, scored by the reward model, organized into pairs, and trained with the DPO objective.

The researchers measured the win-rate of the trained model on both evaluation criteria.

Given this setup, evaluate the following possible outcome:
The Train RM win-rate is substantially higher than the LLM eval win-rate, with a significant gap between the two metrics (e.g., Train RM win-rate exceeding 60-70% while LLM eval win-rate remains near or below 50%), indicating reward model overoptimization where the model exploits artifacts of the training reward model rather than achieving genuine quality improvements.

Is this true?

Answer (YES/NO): YES